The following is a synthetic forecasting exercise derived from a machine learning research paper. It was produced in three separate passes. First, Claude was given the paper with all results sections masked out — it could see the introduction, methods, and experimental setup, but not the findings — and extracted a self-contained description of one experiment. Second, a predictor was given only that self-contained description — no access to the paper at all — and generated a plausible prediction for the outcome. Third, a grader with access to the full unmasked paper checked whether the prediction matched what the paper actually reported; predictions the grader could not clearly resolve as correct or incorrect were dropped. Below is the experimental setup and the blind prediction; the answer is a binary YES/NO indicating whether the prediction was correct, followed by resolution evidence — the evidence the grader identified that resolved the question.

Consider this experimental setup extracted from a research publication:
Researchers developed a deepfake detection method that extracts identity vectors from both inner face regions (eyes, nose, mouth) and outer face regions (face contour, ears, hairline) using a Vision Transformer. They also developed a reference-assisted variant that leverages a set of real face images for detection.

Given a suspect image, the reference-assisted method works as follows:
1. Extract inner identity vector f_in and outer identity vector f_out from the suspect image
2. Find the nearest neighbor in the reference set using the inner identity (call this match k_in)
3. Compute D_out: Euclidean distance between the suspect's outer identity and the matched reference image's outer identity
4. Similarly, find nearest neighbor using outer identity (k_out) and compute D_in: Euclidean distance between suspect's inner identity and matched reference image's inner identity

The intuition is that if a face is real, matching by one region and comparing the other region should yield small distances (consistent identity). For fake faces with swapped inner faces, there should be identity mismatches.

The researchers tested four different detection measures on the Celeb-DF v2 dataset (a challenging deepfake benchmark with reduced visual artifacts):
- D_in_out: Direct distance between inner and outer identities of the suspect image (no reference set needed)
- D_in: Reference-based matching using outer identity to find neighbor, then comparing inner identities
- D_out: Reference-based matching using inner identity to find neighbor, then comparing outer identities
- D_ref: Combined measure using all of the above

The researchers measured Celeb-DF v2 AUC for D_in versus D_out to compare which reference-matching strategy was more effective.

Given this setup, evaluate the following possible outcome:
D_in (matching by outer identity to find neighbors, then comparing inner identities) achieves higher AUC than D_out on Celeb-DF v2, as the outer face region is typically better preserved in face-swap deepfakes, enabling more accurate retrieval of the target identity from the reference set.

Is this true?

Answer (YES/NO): YES